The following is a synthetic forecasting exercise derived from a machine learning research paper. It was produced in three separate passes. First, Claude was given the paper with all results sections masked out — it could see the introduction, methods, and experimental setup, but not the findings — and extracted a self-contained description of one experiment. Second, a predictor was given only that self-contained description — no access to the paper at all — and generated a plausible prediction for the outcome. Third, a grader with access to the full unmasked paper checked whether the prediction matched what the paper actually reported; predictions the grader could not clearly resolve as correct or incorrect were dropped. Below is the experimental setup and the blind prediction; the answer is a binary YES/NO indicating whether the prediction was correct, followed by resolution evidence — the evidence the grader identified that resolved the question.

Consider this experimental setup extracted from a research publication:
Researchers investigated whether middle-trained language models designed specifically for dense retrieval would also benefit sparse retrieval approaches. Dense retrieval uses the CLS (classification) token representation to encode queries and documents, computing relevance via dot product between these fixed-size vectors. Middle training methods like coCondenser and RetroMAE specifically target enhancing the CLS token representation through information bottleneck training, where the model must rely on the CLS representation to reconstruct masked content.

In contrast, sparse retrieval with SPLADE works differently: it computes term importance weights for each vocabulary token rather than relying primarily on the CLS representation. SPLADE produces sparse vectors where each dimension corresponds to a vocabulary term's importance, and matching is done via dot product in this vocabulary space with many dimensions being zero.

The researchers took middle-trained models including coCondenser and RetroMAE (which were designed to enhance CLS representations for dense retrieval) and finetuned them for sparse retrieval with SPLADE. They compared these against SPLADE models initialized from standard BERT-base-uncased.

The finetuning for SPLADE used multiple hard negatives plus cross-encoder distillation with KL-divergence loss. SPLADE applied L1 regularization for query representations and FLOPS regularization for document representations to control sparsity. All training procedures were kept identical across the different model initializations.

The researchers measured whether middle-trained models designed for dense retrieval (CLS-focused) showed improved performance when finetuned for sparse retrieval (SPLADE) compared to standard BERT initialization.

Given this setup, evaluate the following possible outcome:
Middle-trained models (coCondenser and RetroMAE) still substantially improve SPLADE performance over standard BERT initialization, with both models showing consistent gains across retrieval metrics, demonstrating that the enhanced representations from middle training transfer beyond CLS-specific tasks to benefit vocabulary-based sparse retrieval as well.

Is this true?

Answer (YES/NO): NO